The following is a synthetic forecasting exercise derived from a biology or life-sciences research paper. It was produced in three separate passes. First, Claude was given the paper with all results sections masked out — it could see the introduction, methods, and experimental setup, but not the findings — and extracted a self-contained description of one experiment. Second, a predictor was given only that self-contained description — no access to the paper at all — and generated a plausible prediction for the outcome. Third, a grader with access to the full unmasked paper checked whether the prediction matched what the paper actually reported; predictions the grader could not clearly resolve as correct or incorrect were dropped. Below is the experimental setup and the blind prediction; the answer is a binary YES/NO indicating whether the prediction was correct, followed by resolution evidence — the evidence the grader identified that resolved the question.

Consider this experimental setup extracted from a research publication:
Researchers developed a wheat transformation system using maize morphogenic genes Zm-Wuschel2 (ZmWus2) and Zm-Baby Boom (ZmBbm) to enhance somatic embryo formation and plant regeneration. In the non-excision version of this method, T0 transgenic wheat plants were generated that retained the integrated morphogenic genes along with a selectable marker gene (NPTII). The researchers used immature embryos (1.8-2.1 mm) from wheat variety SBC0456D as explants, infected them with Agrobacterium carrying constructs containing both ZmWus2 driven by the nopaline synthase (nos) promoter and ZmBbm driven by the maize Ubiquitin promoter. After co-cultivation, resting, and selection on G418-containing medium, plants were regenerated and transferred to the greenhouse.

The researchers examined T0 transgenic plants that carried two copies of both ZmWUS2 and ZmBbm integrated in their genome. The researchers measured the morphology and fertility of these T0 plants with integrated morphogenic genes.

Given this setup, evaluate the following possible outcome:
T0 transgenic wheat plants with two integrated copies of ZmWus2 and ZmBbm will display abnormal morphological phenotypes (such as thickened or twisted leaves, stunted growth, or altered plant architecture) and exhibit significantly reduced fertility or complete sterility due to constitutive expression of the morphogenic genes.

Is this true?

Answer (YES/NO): NO